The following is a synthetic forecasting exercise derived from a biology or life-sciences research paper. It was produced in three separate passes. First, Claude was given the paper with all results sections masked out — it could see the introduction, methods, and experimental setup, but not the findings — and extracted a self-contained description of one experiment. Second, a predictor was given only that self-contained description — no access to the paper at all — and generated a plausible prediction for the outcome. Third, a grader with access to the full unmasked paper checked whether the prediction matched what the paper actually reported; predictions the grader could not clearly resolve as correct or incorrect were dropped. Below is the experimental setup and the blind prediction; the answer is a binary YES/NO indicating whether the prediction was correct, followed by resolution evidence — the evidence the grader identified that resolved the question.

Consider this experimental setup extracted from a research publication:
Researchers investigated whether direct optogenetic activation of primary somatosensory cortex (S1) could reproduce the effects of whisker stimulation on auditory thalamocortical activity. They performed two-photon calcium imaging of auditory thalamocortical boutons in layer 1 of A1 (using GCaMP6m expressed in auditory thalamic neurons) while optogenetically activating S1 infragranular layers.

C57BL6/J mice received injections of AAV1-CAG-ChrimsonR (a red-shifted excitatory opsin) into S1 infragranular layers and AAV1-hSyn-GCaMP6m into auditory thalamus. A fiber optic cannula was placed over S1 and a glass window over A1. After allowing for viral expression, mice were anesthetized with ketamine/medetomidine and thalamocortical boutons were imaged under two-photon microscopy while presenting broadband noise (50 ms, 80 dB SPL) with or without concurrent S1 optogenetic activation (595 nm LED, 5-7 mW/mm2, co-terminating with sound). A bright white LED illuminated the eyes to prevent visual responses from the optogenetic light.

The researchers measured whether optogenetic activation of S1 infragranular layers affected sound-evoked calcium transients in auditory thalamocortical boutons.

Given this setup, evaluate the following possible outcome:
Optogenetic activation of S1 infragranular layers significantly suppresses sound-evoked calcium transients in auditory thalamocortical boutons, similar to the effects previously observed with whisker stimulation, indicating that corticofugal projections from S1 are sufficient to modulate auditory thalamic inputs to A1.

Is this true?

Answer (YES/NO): YES